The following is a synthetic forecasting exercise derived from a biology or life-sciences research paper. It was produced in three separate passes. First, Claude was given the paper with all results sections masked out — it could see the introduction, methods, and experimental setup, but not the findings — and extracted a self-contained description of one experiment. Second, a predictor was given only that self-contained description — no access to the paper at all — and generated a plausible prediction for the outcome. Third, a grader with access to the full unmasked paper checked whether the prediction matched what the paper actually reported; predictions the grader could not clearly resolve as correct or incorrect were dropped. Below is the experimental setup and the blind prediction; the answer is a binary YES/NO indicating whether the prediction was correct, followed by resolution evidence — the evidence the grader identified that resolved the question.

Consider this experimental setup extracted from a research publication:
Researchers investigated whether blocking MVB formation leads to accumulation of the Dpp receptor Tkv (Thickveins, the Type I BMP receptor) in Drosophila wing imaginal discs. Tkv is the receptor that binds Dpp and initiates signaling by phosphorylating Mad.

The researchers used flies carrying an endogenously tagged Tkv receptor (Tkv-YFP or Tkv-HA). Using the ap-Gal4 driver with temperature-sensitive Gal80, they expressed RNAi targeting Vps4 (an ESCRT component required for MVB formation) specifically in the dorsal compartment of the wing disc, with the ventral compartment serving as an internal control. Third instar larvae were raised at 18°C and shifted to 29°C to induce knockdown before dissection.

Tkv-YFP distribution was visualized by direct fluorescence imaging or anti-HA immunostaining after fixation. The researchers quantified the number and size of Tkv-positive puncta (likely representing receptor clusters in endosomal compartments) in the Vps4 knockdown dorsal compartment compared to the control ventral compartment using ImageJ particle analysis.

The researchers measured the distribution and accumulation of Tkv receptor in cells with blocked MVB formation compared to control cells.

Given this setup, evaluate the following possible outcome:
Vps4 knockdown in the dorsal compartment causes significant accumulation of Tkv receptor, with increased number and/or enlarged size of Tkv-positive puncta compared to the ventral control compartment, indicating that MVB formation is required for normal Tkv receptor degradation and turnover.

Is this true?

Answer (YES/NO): YES